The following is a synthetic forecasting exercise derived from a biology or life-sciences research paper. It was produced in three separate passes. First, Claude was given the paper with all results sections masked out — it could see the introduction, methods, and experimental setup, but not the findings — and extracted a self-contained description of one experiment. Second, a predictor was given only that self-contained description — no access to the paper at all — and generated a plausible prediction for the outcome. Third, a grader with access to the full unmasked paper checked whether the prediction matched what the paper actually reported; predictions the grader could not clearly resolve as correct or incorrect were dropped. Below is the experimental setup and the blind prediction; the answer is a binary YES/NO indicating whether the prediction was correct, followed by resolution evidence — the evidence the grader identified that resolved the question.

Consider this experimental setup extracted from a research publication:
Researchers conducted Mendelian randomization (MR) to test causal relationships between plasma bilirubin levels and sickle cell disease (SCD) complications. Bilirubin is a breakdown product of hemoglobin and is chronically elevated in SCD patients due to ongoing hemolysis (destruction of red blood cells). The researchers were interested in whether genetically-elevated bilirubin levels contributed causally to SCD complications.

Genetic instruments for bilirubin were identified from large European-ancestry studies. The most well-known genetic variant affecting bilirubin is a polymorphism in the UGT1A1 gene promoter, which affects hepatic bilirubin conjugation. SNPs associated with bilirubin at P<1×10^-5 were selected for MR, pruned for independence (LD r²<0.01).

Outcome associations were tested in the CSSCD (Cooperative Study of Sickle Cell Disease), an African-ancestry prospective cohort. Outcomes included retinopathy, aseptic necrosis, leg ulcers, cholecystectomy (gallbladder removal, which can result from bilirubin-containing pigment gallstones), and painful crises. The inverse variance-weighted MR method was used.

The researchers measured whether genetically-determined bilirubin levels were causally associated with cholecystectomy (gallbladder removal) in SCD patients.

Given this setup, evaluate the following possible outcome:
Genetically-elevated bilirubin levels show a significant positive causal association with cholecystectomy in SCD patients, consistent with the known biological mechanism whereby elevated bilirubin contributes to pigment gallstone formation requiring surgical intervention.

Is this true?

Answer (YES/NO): YES